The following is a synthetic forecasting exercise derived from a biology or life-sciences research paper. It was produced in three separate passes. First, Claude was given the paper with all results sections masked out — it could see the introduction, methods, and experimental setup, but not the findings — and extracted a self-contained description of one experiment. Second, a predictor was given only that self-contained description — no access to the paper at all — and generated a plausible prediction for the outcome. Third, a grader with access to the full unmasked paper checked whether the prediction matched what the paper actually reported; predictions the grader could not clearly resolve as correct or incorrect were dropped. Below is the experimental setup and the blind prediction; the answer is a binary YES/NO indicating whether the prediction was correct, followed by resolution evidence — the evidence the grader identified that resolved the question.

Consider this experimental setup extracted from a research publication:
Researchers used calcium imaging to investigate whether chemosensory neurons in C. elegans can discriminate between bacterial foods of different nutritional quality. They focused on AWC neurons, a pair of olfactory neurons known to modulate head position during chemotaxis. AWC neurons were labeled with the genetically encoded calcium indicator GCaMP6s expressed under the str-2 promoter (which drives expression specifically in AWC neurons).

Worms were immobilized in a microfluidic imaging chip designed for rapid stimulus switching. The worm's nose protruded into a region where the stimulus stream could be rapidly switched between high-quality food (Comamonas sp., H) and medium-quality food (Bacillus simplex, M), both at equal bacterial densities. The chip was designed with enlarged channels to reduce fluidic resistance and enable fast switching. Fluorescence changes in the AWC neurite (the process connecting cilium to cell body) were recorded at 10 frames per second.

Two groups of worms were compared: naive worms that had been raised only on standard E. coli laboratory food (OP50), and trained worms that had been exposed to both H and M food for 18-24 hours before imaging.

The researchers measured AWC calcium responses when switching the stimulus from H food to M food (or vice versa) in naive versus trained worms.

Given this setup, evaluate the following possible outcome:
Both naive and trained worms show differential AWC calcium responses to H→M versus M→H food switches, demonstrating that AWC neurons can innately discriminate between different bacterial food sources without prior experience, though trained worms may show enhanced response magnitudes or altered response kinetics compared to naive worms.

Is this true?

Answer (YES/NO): YES